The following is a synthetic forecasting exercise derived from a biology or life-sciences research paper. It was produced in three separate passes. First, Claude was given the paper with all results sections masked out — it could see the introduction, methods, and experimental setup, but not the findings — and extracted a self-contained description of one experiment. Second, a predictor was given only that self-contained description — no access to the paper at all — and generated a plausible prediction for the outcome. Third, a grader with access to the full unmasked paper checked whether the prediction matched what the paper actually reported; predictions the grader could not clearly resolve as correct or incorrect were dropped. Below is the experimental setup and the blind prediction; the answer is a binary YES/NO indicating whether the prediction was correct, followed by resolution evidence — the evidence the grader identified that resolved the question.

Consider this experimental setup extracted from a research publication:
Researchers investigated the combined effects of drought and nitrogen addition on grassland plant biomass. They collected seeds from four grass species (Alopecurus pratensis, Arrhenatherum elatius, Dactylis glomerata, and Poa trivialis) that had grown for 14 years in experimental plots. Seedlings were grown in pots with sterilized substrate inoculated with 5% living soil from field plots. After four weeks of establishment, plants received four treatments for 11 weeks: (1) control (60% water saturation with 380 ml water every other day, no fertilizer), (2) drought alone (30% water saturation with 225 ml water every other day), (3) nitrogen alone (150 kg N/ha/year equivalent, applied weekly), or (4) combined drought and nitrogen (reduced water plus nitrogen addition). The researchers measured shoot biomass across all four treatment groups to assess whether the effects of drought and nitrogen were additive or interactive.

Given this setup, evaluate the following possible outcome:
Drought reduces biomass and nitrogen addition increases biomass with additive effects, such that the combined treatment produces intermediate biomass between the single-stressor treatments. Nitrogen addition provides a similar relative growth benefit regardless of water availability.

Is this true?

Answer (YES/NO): YES